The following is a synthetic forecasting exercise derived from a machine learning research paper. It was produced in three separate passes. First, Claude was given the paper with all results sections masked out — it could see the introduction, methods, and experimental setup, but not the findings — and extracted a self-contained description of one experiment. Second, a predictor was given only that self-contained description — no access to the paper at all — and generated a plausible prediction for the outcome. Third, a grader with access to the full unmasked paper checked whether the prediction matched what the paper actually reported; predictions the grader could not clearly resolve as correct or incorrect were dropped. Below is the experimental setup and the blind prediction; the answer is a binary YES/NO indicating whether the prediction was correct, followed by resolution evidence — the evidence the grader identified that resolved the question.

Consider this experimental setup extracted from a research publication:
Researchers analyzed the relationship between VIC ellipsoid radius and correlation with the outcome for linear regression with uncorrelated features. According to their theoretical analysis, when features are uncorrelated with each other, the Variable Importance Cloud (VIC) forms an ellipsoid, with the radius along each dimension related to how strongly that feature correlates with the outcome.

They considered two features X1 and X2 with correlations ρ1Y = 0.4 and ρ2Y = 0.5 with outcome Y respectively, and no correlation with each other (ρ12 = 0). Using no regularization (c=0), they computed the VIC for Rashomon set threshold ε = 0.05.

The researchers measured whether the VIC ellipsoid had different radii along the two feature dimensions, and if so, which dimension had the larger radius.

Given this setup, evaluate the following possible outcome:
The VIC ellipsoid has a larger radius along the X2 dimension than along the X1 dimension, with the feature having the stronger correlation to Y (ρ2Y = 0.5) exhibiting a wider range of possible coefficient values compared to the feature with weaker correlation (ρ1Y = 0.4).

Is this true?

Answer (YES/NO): NO